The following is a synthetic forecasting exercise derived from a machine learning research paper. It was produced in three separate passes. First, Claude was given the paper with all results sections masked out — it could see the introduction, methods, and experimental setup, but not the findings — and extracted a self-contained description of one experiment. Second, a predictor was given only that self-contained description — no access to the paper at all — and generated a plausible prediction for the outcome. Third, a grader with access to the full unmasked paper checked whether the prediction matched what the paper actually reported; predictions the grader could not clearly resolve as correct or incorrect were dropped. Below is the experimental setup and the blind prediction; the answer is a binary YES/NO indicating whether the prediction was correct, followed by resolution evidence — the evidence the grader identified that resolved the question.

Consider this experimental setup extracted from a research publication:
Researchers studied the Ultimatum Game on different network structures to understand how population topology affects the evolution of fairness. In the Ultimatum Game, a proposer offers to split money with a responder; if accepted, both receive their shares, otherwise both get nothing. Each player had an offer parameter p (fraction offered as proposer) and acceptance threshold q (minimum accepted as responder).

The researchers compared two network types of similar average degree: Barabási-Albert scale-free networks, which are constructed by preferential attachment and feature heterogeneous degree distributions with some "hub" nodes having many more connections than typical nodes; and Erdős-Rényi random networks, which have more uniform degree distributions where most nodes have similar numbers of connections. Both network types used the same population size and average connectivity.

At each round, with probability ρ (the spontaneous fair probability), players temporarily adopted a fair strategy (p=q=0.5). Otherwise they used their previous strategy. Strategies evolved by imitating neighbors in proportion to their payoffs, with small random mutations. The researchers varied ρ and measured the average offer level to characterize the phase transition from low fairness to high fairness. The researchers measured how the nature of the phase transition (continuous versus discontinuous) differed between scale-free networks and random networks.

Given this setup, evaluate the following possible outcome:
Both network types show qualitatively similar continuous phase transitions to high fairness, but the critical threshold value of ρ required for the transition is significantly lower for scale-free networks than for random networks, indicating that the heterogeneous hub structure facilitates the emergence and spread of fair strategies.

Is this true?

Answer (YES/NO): NO